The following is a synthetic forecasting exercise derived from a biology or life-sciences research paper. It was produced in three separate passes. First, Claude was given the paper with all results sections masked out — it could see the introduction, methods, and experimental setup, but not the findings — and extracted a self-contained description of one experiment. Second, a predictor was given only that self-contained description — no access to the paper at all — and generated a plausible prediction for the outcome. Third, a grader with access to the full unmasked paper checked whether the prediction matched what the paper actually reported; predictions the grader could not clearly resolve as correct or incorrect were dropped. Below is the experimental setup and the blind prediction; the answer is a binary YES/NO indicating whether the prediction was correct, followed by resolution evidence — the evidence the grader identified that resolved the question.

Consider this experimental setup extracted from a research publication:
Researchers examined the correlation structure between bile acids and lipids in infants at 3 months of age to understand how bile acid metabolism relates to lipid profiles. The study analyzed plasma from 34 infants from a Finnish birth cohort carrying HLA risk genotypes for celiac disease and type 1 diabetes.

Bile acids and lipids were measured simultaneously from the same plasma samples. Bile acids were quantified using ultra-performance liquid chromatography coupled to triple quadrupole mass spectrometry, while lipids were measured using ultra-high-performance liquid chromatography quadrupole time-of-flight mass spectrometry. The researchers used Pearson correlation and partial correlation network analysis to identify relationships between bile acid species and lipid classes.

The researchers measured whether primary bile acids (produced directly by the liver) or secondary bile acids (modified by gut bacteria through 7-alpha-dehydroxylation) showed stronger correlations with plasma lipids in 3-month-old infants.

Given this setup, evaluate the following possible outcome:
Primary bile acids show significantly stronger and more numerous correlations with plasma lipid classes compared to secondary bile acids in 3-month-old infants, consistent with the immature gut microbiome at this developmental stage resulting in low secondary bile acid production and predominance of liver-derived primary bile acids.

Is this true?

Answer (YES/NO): NO